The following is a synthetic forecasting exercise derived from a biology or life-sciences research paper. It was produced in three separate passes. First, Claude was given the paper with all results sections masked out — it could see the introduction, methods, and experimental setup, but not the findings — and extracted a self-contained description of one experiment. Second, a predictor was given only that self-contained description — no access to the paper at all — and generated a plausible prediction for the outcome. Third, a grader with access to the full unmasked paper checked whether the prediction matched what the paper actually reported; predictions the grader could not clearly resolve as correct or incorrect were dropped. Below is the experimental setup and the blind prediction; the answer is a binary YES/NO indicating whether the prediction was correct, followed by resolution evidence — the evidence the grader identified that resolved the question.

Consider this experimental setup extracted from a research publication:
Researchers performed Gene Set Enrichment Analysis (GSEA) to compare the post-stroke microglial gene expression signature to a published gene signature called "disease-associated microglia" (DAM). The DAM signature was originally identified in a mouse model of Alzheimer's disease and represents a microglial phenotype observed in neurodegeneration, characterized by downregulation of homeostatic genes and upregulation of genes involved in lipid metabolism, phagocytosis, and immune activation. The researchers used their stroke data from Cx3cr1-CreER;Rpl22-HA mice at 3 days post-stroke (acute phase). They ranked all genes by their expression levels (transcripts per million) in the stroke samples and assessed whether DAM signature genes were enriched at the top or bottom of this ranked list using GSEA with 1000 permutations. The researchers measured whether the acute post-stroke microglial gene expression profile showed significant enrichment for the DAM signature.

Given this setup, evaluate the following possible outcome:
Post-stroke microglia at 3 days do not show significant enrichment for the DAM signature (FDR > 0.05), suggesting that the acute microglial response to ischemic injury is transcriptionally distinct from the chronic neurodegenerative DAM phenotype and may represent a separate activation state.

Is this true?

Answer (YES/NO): NO